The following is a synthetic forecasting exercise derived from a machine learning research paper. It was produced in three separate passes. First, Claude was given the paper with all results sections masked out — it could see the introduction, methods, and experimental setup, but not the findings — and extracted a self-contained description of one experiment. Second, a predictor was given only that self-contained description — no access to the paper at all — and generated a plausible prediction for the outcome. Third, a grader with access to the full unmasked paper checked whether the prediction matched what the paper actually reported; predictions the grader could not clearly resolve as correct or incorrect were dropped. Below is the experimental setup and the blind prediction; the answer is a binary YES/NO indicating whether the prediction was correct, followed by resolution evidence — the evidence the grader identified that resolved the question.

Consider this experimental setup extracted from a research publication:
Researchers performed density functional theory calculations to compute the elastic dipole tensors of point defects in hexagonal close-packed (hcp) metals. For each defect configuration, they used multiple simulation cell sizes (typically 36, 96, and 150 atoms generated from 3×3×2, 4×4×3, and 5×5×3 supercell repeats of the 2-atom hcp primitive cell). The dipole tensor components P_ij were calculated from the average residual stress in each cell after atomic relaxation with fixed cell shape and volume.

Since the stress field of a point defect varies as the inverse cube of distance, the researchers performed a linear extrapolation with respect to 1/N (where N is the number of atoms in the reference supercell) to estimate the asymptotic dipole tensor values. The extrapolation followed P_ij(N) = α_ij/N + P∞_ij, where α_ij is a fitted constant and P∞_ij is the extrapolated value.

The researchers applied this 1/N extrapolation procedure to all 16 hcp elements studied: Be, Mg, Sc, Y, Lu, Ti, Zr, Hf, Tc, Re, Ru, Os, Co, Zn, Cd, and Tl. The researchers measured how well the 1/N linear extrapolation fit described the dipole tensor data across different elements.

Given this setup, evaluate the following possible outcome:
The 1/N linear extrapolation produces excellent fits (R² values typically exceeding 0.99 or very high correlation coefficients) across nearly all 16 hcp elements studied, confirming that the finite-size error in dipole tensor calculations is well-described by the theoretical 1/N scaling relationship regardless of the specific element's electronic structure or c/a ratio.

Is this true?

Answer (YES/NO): NO